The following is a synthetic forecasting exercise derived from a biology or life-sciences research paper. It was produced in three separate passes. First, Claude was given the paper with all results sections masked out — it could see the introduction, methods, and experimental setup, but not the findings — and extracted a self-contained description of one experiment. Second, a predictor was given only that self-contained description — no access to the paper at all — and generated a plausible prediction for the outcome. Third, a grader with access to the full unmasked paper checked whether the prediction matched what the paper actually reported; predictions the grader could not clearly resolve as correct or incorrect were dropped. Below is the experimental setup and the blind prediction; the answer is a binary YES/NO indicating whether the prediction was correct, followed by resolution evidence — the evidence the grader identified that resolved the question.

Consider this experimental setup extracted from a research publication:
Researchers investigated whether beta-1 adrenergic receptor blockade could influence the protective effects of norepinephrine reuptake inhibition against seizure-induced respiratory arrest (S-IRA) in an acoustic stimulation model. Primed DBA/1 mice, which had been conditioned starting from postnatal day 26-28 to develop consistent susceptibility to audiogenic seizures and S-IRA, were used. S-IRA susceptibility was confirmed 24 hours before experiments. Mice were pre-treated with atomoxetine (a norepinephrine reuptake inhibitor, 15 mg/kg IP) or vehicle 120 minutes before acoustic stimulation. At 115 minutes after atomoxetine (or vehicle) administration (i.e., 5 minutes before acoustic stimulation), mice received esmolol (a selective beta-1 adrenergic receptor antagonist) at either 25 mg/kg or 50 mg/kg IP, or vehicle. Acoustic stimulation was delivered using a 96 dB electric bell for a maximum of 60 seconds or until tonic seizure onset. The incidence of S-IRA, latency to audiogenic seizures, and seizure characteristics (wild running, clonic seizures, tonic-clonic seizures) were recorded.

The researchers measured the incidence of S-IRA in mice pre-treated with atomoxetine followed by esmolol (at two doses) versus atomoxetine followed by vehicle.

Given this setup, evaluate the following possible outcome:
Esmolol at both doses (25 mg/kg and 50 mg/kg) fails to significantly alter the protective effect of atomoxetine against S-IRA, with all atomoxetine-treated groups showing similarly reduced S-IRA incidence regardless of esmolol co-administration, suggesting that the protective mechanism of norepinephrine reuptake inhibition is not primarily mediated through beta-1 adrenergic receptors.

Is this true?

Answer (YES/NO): NO